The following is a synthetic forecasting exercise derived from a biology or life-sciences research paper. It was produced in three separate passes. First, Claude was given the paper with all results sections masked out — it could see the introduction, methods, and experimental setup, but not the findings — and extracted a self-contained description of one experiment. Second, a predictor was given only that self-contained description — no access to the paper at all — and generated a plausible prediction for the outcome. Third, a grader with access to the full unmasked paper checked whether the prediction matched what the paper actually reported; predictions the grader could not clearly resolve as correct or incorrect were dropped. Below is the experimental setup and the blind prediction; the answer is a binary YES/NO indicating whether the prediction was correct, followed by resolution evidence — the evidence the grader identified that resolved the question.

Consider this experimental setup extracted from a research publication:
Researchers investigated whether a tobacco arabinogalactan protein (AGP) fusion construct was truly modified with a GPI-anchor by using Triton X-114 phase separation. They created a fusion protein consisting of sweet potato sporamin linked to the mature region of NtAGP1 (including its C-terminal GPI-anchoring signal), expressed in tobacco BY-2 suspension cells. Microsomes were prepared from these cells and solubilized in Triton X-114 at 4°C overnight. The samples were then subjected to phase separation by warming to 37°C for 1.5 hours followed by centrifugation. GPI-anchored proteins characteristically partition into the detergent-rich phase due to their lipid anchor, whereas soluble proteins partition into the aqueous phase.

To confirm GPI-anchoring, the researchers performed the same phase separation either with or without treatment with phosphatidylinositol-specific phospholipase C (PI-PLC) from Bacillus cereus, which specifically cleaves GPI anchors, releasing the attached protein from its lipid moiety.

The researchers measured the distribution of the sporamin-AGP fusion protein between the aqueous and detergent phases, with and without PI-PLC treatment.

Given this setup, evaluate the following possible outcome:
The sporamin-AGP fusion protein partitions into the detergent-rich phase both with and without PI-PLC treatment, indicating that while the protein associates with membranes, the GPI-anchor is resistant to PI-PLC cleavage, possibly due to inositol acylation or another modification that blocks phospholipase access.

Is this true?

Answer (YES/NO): NO